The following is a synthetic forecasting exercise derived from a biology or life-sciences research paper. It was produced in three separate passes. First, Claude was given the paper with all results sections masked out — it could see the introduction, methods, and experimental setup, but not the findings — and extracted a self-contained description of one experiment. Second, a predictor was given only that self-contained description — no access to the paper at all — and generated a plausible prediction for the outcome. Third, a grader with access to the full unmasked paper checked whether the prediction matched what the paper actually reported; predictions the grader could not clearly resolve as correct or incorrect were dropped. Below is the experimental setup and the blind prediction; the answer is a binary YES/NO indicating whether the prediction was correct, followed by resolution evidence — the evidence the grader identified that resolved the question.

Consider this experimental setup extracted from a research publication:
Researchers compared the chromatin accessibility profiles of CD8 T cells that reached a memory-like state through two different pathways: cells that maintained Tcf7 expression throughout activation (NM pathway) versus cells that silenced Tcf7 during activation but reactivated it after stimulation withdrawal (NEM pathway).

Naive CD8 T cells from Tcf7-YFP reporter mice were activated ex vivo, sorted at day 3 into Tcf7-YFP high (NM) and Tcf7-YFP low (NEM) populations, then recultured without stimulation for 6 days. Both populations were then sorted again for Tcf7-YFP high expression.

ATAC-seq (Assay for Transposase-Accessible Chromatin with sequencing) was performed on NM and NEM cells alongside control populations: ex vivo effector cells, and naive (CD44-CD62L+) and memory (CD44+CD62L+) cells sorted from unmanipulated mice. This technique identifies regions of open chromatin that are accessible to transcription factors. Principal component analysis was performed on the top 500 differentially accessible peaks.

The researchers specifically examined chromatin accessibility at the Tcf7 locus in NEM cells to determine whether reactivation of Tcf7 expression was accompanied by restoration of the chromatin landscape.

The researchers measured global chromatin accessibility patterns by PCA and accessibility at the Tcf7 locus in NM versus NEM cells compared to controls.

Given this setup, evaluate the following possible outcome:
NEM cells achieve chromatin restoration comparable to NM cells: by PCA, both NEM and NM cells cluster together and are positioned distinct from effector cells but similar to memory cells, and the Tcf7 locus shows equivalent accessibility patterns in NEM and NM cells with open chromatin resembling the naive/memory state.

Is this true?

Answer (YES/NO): YES